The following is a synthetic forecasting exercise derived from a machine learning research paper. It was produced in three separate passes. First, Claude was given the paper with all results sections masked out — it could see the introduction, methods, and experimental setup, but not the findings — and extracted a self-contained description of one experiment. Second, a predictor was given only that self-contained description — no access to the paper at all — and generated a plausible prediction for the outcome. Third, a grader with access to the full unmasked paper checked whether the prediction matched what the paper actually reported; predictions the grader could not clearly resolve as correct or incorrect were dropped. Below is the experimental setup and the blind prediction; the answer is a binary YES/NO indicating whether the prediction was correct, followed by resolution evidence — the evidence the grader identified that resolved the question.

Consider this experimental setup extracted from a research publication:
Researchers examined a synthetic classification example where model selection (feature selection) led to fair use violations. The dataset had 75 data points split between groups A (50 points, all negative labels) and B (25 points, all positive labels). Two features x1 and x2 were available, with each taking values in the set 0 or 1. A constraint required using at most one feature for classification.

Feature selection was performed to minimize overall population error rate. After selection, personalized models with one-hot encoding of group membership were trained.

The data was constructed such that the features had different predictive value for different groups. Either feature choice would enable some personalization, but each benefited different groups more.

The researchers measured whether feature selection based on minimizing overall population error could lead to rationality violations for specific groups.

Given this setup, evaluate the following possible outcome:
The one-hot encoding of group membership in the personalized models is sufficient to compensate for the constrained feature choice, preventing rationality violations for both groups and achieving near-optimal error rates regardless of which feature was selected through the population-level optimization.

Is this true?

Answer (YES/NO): NO